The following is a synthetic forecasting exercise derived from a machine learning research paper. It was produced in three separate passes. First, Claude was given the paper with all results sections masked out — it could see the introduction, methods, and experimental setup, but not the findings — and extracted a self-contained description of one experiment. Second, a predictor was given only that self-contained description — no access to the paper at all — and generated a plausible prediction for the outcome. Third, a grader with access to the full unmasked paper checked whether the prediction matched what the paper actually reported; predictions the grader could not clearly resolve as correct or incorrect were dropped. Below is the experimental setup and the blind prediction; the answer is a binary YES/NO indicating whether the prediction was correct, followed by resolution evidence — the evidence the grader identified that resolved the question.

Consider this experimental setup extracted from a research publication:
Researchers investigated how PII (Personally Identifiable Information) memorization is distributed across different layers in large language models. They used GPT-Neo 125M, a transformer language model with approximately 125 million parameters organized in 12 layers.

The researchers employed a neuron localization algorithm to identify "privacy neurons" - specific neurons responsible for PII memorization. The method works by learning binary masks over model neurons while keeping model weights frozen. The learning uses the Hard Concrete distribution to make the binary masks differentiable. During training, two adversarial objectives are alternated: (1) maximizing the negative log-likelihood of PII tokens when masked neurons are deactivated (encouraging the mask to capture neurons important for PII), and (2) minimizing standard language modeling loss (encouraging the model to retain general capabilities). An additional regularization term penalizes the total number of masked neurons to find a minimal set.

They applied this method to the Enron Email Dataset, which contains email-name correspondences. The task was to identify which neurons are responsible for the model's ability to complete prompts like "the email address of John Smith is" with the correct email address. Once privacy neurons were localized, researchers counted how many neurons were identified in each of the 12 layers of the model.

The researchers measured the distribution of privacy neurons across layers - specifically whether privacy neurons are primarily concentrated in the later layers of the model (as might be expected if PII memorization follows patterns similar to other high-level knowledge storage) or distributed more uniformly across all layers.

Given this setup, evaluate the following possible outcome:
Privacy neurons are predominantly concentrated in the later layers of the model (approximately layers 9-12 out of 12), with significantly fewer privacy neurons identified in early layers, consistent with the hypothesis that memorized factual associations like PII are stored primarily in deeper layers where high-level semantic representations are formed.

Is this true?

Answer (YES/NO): NO